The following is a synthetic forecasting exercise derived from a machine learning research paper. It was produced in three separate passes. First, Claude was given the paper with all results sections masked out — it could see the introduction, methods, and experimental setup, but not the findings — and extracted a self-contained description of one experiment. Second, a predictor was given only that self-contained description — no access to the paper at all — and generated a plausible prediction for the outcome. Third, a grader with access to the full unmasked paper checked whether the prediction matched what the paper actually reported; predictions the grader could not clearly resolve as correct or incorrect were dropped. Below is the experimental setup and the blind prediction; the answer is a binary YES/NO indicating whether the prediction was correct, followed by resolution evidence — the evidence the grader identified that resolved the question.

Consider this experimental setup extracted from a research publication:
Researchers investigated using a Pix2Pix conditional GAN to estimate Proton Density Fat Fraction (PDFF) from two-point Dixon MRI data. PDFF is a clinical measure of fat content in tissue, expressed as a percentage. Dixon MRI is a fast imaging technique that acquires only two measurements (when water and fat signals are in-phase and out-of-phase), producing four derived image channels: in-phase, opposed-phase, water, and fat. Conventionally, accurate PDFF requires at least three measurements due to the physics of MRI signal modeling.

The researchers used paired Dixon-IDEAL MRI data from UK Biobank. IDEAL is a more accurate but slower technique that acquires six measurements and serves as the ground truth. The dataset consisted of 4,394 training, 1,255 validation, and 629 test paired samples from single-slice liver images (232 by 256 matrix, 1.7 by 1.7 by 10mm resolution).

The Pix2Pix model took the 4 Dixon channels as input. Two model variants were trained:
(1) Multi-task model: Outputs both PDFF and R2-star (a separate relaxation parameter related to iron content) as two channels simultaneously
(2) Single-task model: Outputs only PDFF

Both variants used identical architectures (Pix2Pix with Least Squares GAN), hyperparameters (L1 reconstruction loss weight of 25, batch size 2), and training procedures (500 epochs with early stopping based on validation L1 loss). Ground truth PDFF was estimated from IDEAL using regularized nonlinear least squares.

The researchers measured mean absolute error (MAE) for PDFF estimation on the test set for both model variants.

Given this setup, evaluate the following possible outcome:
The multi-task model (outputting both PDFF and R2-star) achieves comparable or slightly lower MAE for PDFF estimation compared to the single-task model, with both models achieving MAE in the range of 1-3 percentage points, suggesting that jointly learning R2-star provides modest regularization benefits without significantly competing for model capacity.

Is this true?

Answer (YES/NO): NO